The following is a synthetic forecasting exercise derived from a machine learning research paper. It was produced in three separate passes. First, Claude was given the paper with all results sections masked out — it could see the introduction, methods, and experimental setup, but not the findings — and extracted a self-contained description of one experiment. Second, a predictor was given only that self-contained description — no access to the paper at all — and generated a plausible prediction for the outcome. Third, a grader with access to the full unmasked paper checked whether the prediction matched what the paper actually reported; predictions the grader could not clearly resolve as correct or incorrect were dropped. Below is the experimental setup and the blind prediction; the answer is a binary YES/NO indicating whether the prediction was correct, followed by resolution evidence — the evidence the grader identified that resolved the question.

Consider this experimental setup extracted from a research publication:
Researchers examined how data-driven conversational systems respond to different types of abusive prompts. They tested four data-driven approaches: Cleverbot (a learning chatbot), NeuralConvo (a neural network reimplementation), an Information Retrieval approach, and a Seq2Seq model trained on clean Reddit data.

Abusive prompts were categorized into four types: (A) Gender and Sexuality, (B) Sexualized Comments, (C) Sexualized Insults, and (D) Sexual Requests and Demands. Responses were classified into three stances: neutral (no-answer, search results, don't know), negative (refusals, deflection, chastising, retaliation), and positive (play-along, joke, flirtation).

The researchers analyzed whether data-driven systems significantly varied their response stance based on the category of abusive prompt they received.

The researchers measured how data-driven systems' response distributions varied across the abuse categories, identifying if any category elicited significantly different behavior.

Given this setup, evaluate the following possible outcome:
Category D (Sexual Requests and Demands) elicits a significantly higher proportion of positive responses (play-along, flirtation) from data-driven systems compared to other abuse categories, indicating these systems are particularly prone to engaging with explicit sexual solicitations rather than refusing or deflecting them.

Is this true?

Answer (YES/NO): NO